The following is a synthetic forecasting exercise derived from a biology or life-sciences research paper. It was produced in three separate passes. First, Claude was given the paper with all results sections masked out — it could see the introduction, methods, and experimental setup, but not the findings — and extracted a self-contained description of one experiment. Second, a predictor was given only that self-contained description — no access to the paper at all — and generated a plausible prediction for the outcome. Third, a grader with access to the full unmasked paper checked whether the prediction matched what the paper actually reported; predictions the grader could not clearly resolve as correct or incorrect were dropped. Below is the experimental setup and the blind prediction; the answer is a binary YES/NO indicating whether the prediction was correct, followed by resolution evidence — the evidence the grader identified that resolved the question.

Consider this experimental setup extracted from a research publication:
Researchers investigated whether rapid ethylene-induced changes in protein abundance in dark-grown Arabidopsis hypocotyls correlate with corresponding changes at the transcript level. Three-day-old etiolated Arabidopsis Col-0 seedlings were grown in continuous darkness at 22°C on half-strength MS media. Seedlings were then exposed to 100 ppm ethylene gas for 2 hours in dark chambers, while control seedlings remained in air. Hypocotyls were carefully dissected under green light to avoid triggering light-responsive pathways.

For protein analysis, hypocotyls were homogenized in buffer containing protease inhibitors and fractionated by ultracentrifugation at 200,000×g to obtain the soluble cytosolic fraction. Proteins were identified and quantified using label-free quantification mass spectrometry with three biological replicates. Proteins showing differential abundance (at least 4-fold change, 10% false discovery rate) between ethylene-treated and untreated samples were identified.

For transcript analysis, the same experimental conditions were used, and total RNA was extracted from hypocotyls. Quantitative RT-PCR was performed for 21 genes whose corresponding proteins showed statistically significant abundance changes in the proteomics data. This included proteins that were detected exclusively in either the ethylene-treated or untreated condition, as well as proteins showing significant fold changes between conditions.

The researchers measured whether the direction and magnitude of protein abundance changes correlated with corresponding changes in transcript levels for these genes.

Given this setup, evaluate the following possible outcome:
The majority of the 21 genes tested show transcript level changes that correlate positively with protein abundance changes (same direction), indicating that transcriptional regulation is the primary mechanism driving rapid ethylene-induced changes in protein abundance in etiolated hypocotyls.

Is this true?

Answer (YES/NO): NO